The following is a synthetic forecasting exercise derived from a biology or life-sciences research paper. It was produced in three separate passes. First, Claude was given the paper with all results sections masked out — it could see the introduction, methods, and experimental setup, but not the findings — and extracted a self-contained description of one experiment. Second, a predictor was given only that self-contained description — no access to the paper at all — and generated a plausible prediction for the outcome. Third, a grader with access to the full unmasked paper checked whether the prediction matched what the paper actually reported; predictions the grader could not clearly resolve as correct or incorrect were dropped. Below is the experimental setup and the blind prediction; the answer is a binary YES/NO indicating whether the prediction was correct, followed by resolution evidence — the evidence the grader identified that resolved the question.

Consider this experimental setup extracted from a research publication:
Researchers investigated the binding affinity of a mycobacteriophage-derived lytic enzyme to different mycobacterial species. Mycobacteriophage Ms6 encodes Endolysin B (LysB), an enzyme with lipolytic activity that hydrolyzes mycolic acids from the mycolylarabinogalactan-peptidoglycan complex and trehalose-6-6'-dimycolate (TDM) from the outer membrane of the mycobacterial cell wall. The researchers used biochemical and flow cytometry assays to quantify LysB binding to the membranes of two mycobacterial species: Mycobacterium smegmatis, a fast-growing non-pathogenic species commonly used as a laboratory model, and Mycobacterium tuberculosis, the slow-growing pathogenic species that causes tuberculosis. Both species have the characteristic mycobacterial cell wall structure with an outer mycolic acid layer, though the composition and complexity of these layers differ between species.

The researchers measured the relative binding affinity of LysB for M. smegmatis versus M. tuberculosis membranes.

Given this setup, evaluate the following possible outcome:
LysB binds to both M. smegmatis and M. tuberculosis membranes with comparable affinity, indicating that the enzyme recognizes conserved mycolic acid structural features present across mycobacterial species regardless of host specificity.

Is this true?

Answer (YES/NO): NO